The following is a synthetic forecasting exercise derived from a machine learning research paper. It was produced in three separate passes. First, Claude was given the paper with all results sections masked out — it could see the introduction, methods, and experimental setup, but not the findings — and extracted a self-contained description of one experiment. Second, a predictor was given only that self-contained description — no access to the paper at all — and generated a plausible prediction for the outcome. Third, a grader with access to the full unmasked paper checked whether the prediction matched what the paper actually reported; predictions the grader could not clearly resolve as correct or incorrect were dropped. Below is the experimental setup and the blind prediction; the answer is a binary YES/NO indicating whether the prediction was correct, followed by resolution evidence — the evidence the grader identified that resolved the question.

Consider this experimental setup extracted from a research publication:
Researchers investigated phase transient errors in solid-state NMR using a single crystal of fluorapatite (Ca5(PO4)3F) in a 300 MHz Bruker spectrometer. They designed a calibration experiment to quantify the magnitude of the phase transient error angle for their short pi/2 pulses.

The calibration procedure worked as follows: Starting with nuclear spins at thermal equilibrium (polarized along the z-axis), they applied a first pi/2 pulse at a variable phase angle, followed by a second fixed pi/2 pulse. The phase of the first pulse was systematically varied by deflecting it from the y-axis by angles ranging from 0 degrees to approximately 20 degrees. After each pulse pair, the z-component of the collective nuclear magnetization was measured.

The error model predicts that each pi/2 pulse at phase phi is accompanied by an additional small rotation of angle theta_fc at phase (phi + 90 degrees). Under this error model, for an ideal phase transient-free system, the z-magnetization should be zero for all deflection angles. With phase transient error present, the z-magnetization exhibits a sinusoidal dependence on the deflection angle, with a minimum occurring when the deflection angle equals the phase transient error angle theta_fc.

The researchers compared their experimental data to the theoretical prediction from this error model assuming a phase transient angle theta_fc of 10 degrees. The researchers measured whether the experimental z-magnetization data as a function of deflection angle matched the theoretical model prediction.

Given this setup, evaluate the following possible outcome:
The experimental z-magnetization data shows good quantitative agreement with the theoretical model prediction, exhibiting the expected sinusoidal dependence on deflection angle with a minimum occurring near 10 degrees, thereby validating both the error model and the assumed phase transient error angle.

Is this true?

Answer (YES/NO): NO